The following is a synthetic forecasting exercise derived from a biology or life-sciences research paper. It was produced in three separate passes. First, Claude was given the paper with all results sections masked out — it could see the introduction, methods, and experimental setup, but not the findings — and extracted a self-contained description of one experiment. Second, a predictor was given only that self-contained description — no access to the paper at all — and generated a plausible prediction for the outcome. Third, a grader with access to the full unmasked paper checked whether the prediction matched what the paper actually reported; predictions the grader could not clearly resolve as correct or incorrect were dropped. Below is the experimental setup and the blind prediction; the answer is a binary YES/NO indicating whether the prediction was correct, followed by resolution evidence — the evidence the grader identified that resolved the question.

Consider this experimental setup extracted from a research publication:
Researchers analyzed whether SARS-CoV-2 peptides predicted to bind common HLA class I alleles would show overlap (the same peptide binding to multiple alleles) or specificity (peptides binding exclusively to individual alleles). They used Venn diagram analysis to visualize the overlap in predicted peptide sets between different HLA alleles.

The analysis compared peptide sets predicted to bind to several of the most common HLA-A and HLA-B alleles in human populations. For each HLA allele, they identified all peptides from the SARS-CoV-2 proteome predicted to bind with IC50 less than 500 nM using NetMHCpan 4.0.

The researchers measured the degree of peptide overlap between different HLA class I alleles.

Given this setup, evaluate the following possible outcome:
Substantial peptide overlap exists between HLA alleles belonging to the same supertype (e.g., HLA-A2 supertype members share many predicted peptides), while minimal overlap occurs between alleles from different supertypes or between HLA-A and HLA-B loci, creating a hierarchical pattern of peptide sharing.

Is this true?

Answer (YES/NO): YES